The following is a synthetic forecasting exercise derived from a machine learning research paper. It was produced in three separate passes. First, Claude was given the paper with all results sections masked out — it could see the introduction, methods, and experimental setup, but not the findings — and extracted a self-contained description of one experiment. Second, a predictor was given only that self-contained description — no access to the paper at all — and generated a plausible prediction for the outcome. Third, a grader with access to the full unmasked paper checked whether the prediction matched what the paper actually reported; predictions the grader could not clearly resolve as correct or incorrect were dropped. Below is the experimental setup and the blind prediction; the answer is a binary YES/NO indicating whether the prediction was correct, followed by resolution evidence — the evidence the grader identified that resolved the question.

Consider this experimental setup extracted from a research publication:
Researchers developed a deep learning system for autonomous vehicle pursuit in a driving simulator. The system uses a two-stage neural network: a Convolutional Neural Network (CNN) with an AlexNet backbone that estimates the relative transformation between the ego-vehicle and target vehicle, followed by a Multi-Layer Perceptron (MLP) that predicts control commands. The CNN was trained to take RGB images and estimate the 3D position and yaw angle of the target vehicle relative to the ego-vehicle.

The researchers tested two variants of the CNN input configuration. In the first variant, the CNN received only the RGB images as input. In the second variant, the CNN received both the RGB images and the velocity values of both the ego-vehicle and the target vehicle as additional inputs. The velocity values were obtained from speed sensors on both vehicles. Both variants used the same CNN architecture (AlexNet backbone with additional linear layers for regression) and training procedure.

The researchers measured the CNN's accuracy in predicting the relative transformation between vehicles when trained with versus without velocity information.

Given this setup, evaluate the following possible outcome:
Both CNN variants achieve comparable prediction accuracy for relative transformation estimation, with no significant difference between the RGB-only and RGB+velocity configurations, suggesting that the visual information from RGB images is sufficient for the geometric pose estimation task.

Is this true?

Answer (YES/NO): NO